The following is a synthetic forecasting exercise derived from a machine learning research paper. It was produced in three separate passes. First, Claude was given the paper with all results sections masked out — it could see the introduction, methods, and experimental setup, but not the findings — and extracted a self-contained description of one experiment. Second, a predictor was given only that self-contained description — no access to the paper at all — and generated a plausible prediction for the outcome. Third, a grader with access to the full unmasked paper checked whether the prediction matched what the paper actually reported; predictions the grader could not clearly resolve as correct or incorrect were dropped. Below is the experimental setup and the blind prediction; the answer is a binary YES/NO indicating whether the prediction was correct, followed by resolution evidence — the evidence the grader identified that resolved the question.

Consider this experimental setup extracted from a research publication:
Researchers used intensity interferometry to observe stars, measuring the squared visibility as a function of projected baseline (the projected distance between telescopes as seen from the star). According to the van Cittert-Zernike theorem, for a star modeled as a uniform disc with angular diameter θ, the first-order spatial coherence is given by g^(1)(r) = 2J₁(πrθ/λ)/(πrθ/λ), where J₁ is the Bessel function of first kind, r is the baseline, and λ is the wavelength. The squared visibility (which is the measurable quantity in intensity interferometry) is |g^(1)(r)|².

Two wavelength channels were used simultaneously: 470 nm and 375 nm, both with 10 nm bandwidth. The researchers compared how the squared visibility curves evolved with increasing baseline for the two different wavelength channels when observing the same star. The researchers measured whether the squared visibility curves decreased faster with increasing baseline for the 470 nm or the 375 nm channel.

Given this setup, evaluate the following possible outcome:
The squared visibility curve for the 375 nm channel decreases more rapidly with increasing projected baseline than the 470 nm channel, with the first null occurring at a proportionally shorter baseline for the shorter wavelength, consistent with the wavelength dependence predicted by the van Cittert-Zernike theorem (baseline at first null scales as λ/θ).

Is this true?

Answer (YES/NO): YES